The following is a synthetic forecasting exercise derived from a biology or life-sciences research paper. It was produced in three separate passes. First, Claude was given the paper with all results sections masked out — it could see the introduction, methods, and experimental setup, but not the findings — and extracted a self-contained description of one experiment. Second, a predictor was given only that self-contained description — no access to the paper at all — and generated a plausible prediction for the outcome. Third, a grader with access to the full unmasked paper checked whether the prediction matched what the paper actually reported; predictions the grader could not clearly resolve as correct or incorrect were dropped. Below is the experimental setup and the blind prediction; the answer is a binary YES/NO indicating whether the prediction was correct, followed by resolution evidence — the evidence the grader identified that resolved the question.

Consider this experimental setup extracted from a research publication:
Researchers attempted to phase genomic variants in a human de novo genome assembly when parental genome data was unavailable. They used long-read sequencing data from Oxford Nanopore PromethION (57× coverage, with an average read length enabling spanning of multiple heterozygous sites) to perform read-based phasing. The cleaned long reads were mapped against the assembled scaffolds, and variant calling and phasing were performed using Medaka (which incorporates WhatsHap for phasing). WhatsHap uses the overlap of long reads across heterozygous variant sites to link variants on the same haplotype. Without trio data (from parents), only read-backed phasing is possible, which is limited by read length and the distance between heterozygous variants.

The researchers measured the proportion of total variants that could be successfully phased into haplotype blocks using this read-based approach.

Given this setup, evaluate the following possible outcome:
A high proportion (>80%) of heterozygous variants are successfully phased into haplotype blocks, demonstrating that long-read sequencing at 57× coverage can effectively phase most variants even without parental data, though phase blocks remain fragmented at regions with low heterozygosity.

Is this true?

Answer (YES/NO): NO